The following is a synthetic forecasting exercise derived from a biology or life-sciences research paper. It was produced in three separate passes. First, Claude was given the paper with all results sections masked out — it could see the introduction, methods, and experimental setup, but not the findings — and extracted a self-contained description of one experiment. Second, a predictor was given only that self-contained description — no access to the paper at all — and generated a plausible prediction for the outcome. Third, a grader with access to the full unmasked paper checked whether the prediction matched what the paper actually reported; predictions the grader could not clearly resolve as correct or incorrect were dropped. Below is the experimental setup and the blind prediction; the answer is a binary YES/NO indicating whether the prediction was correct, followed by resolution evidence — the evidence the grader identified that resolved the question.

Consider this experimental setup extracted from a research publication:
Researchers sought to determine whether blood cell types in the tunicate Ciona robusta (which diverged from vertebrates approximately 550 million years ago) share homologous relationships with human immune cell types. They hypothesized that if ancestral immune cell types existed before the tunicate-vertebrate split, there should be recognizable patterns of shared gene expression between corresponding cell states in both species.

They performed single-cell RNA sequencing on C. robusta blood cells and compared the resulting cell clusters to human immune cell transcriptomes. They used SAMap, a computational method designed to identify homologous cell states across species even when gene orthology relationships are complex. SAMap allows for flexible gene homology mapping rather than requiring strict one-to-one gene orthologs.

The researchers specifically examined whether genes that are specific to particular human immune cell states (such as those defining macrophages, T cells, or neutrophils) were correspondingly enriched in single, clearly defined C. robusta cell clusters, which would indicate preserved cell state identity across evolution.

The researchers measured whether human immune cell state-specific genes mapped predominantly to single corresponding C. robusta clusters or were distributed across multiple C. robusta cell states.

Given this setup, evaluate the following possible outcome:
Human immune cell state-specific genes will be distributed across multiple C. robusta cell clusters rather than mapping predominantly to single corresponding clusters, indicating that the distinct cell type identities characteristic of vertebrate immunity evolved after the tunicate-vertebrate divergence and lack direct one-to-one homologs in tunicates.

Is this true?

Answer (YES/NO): YES